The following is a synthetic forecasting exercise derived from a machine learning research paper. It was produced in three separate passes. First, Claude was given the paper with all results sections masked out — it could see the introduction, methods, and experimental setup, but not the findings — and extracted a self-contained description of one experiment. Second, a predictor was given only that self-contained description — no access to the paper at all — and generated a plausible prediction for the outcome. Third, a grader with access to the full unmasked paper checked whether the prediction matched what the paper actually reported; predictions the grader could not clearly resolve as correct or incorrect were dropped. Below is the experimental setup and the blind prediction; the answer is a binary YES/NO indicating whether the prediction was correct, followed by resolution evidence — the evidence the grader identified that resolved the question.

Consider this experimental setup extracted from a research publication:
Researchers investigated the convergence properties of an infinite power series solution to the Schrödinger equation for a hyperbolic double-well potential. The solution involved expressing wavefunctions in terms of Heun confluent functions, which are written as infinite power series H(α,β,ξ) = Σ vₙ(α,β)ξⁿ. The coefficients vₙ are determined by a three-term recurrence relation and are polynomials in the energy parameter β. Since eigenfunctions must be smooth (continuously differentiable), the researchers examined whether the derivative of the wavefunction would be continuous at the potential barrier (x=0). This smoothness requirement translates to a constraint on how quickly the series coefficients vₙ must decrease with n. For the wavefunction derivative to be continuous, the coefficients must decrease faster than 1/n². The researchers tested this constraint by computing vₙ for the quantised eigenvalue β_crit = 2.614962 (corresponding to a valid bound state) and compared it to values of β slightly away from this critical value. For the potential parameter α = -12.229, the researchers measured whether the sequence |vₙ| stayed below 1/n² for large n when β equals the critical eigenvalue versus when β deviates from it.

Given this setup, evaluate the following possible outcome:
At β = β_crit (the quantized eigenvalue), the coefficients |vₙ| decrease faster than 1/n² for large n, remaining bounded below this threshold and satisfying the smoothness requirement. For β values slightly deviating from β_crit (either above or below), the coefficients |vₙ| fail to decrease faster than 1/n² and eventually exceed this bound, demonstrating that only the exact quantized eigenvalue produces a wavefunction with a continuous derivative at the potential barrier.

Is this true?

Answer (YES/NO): YES